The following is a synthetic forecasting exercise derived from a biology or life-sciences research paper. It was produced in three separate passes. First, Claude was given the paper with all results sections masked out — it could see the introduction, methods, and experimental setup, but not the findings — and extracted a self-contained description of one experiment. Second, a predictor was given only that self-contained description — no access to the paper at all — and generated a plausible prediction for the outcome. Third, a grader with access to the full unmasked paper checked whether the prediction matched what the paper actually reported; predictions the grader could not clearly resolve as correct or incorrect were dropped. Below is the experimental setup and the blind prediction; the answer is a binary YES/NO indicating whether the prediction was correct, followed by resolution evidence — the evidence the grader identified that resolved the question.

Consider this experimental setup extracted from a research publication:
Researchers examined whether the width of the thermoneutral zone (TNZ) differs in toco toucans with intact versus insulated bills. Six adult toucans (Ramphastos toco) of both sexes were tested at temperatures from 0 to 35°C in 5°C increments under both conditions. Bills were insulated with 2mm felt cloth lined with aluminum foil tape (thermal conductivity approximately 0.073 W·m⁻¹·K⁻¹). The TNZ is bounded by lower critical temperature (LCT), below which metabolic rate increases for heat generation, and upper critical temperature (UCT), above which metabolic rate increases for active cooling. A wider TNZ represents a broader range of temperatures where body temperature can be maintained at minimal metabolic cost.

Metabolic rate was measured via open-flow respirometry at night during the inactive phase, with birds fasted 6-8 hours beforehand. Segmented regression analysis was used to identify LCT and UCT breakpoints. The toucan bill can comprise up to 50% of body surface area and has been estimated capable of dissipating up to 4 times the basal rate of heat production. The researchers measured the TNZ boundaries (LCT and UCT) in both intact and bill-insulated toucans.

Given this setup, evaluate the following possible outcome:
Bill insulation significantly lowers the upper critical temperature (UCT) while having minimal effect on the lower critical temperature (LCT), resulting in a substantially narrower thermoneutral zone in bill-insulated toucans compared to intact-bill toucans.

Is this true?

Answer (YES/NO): NO